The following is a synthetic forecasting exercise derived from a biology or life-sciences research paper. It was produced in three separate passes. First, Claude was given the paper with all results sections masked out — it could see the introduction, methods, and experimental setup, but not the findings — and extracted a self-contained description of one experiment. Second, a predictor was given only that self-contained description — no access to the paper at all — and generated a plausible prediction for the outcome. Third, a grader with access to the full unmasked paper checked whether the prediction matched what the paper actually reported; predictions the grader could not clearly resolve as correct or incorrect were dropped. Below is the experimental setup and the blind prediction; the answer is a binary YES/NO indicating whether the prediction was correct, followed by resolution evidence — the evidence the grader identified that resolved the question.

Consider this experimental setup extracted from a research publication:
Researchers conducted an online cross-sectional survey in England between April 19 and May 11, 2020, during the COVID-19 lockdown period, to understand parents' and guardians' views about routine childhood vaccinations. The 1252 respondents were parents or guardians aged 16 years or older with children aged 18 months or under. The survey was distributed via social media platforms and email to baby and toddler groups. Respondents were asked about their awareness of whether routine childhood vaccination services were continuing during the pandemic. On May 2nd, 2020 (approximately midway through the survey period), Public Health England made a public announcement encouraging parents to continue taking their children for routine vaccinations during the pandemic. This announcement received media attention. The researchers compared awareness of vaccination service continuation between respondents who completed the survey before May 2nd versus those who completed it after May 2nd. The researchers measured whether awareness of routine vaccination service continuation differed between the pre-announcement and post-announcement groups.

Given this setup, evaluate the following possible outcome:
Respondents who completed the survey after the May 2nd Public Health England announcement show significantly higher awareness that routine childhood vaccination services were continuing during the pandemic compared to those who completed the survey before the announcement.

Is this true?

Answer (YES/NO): YES